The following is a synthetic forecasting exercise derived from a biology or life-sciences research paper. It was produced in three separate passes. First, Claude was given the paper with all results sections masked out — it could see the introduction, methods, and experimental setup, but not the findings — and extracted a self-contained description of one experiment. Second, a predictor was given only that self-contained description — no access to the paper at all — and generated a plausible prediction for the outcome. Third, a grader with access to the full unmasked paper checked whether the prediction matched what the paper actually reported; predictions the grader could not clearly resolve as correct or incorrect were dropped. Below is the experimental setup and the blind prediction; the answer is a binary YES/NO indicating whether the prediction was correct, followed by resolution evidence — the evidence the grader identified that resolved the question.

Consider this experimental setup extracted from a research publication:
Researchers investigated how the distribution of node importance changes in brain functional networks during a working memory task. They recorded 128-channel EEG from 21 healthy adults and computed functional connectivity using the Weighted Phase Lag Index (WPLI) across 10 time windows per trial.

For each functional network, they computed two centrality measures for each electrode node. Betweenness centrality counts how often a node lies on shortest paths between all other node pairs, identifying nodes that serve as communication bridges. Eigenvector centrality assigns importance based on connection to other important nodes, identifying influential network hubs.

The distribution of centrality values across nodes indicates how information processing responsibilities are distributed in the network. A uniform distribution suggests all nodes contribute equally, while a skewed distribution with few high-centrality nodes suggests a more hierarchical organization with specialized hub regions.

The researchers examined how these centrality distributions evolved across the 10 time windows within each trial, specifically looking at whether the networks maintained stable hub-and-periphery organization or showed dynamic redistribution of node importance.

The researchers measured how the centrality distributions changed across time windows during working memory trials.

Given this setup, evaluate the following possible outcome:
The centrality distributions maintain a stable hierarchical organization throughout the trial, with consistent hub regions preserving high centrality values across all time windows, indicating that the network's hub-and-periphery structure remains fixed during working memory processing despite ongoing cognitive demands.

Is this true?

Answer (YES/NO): YES